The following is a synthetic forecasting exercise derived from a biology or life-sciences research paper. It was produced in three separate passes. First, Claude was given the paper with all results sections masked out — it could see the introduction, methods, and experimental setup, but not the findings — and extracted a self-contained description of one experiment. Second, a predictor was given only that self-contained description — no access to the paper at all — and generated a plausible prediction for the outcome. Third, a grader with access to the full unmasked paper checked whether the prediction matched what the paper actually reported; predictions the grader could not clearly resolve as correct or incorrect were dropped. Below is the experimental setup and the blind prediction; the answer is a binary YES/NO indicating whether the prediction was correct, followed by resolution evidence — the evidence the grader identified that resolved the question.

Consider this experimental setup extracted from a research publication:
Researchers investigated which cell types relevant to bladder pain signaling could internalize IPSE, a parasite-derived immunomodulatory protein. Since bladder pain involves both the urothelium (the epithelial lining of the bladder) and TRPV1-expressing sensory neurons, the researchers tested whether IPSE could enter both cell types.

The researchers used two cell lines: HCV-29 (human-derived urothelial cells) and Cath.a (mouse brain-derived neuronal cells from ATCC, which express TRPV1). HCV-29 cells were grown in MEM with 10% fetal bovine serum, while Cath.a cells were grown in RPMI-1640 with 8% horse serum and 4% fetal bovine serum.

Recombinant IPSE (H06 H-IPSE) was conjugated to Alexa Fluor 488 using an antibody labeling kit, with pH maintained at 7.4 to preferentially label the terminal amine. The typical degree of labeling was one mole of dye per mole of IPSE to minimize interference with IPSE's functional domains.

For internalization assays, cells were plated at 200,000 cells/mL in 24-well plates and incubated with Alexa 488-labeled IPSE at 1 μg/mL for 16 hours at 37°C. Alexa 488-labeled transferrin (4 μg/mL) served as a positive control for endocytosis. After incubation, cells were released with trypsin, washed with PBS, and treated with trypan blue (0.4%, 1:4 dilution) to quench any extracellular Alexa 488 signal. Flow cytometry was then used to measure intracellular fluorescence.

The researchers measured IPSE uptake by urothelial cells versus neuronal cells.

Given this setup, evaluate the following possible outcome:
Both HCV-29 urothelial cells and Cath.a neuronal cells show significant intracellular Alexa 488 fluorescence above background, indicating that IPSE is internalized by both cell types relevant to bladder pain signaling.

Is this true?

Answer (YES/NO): YES